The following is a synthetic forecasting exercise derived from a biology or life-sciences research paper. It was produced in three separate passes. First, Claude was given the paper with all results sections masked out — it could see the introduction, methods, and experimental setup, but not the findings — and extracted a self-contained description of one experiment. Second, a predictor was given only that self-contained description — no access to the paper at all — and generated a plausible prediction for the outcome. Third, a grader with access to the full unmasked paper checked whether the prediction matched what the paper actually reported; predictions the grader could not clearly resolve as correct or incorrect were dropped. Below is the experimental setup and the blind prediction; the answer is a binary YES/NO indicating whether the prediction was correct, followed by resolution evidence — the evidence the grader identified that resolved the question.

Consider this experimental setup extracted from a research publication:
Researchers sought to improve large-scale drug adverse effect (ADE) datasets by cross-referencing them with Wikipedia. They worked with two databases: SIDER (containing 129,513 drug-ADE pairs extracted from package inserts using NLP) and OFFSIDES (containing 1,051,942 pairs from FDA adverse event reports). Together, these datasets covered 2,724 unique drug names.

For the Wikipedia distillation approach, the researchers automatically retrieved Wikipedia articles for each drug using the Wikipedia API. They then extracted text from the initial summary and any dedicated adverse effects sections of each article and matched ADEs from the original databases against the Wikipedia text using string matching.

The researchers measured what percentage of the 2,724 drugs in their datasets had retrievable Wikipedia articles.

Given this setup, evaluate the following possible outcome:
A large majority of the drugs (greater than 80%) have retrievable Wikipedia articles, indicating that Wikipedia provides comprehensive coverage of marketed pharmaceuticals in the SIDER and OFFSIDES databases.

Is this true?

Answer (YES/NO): YES